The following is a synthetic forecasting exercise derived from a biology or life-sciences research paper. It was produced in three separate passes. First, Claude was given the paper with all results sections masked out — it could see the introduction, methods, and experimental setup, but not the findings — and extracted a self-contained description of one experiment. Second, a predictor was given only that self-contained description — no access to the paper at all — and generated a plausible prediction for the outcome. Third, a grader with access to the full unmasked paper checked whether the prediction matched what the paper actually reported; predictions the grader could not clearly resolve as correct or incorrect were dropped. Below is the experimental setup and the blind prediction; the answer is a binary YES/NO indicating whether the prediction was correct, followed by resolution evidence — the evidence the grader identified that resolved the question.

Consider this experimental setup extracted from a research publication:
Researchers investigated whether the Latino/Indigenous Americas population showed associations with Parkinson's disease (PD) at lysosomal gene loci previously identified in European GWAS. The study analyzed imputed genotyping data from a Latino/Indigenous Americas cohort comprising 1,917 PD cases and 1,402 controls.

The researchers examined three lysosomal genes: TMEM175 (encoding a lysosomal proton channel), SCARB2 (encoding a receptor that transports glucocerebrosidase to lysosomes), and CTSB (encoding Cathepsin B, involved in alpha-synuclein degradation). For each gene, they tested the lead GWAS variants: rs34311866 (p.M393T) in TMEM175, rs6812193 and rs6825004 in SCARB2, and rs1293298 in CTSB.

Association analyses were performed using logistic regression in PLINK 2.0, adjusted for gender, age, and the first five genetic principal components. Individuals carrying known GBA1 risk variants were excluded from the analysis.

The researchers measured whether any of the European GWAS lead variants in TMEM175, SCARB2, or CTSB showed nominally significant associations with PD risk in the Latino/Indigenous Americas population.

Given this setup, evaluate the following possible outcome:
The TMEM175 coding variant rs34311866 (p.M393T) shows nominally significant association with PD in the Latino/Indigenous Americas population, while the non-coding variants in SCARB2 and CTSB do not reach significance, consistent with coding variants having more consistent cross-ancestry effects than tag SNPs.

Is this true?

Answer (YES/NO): NO